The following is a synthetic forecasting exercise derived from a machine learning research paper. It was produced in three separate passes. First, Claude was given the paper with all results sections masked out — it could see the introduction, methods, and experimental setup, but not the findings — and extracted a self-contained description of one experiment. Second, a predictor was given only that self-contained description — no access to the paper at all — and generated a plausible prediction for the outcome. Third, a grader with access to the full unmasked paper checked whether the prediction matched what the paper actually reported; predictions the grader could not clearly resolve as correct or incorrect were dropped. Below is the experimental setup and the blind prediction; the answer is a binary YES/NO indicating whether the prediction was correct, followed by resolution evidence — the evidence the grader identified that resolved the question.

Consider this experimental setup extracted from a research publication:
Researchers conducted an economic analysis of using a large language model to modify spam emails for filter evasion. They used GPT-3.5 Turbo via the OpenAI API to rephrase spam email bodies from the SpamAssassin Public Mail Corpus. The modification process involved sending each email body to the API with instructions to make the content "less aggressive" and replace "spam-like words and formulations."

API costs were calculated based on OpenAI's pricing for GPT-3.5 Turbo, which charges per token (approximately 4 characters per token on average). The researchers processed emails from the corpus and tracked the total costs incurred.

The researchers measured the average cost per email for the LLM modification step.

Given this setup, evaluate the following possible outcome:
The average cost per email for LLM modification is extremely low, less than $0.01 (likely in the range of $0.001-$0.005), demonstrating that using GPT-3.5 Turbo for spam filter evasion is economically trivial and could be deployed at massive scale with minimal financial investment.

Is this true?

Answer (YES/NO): YES